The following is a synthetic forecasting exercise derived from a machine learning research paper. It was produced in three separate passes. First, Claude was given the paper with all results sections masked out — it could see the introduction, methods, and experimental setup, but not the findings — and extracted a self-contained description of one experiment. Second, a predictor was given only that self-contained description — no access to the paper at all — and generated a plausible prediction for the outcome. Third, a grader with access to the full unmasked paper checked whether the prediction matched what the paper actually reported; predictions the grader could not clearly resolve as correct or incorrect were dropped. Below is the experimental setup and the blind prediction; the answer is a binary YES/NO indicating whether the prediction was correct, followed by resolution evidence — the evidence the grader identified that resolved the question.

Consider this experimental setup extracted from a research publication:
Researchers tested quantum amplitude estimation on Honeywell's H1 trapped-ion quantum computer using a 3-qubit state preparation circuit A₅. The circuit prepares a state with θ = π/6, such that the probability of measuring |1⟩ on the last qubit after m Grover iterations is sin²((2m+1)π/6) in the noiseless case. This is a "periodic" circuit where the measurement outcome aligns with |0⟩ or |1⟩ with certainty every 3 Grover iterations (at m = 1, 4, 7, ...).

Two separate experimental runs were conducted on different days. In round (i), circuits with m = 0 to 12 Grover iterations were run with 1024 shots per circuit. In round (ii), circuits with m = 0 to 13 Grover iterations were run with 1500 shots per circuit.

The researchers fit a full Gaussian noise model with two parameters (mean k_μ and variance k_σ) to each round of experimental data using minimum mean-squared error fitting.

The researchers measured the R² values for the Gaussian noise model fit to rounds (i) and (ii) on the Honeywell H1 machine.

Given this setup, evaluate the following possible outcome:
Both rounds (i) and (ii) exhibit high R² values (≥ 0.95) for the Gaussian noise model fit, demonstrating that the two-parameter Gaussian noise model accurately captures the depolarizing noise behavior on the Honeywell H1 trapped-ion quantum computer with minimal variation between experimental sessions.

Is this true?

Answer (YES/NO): YES